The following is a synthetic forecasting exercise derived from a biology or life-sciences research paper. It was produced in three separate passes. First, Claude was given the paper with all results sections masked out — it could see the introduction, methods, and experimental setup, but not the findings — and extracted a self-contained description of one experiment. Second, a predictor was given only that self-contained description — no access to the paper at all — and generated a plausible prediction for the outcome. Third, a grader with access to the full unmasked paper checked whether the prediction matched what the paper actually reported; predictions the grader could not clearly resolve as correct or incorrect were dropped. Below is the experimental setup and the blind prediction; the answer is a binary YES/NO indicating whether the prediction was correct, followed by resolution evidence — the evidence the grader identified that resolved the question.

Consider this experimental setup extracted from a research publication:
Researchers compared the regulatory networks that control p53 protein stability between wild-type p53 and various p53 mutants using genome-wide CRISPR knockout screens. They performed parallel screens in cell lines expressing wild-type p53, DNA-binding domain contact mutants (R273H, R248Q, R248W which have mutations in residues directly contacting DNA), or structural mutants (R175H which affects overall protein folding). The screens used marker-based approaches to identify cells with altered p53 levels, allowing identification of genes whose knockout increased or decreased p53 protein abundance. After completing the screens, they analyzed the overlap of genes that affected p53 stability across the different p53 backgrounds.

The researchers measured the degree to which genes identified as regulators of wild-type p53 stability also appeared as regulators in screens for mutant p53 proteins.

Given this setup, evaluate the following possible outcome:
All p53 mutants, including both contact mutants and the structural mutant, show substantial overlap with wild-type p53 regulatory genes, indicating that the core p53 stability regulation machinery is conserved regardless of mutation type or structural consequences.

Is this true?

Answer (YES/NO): NO